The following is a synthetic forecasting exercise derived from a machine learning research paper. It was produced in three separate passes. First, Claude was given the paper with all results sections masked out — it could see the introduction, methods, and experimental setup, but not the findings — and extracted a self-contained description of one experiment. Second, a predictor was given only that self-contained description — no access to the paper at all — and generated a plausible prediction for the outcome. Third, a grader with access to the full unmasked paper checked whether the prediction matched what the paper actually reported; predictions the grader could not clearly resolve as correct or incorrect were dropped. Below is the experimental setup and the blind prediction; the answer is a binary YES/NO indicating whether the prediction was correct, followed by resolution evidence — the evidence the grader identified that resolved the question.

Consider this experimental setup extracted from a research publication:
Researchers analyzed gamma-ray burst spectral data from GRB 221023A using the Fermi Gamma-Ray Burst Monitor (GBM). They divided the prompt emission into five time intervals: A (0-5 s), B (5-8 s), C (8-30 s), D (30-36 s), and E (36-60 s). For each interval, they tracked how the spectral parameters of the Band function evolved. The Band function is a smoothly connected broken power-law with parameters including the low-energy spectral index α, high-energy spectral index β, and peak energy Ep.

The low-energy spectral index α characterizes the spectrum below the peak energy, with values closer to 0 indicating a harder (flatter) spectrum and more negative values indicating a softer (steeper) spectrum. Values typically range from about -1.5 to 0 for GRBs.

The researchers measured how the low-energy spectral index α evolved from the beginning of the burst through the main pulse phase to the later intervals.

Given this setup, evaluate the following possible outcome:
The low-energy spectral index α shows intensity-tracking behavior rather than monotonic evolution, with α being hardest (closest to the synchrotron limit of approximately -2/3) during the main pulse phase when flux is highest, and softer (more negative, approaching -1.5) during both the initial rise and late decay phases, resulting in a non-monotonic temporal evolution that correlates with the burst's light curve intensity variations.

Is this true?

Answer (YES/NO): NO